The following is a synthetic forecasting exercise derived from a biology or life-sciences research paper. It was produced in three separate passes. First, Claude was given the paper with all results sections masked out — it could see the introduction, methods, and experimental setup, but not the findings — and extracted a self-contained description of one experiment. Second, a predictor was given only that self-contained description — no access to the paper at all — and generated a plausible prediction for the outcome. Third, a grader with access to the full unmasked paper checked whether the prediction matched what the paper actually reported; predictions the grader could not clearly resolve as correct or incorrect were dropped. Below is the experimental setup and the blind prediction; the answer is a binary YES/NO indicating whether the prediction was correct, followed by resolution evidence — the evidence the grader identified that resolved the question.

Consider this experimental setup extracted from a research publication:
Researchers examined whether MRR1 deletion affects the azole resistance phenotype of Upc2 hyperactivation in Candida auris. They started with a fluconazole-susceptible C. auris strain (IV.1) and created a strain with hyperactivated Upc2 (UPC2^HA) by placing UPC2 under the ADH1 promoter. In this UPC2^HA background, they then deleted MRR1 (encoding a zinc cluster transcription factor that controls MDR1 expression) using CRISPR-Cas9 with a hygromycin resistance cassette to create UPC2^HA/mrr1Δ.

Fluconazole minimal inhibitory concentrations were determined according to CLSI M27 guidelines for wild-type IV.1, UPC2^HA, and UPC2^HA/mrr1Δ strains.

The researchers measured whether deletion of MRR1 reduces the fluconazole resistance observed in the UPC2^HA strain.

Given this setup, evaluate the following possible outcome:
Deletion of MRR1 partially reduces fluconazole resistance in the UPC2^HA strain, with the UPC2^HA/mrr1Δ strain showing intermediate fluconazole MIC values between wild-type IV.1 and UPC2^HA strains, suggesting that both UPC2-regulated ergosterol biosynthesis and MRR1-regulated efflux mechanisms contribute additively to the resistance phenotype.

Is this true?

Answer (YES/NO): NO